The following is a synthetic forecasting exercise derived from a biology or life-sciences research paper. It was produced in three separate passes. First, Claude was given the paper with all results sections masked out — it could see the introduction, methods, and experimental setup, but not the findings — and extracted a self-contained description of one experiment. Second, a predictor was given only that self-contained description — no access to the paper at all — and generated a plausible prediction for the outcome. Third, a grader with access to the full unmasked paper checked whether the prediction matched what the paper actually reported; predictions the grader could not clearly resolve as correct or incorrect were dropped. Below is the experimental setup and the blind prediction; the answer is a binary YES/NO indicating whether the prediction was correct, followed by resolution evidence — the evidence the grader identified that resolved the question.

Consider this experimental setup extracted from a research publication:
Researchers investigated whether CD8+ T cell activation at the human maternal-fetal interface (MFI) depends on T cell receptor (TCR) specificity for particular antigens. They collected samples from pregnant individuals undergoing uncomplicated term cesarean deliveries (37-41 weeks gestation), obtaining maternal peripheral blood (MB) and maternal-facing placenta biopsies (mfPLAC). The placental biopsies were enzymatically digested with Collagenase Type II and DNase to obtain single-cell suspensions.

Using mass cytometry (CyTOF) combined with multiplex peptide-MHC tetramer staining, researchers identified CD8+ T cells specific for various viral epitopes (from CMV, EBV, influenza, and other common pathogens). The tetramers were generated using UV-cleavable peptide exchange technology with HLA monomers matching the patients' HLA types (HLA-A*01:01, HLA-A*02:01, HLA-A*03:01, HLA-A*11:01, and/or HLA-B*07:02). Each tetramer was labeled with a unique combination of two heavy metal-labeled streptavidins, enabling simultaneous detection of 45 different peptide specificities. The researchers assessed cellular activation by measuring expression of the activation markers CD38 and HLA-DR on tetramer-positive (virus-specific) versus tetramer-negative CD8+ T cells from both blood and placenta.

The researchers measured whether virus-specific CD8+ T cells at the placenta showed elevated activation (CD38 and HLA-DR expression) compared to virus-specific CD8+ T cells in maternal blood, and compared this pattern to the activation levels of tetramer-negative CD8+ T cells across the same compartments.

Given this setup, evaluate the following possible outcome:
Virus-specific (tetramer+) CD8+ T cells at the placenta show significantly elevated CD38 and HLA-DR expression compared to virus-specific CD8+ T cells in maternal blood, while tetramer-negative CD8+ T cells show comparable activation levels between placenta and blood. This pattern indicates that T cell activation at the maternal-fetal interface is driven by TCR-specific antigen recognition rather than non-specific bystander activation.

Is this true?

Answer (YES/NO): NO